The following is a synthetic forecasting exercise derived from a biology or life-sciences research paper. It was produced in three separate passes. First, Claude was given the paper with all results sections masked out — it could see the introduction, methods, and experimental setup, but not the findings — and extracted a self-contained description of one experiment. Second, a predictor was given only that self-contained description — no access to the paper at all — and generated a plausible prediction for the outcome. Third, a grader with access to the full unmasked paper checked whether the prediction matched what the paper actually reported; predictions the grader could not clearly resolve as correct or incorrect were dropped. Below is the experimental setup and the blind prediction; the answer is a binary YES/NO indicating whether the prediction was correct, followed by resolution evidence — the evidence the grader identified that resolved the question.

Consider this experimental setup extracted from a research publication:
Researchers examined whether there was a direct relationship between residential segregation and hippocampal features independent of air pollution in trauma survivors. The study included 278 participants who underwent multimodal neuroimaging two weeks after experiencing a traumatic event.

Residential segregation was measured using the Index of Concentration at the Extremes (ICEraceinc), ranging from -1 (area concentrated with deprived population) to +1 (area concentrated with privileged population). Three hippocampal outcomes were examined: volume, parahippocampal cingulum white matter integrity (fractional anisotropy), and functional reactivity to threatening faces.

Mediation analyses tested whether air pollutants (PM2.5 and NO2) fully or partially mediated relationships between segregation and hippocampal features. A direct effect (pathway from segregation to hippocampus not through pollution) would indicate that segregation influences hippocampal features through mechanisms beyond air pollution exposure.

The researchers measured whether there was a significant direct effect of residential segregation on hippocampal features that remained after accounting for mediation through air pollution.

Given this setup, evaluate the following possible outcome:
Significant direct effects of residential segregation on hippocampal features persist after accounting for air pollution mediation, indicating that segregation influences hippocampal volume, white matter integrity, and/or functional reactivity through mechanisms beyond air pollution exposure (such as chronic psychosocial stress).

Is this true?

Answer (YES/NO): NO